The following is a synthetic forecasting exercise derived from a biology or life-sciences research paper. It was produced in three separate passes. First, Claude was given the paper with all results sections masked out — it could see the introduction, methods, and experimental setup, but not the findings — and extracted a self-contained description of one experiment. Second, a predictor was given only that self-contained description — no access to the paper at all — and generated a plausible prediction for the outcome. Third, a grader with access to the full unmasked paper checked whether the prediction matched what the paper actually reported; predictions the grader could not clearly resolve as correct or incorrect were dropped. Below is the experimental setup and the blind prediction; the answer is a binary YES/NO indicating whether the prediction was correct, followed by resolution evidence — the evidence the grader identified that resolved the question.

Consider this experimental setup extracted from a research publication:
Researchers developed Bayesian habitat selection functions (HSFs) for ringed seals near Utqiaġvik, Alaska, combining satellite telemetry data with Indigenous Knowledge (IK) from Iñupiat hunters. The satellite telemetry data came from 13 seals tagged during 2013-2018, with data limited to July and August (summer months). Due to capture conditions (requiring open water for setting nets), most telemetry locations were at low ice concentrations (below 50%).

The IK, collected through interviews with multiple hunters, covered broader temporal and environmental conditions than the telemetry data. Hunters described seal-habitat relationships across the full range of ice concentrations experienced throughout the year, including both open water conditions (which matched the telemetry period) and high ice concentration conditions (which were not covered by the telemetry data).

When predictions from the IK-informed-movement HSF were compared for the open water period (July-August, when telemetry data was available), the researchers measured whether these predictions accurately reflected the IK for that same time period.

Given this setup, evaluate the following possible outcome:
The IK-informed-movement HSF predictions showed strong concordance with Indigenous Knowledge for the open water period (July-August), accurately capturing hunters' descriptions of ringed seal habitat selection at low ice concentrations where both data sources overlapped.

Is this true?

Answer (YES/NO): YES